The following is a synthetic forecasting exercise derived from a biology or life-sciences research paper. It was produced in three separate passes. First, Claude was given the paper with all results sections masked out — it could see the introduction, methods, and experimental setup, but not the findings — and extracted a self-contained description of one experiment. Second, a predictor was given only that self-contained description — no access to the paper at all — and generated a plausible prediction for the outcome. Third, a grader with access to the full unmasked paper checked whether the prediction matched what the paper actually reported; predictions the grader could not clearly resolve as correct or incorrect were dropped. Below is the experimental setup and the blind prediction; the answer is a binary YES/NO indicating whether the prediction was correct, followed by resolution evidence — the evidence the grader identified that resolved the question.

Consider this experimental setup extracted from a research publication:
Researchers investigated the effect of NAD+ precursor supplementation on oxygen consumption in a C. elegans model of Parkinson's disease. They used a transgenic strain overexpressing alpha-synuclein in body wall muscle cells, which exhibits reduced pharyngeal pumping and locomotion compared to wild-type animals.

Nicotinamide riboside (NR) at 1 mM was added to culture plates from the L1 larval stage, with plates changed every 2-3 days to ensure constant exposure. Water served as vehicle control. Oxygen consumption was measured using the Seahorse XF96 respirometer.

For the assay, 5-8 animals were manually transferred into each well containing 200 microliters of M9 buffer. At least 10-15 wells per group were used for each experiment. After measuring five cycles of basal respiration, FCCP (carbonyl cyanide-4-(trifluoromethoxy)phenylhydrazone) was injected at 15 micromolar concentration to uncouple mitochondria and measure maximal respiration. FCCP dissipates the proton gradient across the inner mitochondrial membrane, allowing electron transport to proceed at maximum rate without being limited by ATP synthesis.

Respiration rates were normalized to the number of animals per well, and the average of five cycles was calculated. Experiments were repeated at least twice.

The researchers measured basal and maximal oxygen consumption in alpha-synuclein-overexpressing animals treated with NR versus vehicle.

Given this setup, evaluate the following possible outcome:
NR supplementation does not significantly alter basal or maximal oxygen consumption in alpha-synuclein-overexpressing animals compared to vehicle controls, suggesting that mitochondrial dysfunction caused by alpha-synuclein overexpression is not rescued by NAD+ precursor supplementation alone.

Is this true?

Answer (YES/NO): NO